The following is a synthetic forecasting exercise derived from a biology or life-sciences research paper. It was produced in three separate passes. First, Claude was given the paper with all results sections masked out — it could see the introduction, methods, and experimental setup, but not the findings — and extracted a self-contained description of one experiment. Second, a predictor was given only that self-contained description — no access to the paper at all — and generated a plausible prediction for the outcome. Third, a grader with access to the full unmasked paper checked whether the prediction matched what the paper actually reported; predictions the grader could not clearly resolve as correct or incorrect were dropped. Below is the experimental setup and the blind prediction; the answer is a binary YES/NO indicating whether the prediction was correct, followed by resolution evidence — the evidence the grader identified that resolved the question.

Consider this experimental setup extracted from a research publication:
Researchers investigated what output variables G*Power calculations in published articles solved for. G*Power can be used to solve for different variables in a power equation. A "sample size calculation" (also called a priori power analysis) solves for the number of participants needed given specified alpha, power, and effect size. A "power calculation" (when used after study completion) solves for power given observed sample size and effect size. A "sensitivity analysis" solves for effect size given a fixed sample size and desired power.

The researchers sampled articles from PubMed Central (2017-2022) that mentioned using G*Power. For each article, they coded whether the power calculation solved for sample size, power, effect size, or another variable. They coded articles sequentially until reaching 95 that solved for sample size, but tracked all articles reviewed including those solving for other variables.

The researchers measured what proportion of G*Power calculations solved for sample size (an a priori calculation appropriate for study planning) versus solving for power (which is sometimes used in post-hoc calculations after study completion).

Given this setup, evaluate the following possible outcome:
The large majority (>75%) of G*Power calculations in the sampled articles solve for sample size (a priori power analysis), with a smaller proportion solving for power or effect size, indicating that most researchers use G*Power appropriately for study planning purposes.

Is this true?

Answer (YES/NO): NO